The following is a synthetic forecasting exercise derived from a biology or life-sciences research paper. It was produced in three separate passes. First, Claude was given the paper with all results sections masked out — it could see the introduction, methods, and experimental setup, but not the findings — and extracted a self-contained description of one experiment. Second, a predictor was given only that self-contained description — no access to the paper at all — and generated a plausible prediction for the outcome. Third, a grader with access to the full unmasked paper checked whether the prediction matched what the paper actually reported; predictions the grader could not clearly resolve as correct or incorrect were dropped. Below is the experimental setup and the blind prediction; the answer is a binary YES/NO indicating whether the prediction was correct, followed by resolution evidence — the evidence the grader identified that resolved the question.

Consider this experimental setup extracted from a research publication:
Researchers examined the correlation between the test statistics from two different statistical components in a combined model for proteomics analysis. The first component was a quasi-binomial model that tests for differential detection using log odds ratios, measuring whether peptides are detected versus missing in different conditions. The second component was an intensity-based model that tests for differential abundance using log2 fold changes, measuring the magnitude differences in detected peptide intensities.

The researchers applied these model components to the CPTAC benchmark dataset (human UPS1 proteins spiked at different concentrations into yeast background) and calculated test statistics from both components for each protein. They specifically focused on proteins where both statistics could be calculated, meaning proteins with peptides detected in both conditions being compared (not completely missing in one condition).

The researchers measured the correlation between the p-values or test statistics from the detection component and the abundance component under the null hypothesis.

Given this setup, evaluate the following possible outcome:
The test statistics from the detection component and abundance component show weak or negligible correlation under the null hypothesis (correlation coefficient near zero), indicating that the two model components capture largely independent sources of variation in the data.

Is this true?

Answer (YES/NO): YES